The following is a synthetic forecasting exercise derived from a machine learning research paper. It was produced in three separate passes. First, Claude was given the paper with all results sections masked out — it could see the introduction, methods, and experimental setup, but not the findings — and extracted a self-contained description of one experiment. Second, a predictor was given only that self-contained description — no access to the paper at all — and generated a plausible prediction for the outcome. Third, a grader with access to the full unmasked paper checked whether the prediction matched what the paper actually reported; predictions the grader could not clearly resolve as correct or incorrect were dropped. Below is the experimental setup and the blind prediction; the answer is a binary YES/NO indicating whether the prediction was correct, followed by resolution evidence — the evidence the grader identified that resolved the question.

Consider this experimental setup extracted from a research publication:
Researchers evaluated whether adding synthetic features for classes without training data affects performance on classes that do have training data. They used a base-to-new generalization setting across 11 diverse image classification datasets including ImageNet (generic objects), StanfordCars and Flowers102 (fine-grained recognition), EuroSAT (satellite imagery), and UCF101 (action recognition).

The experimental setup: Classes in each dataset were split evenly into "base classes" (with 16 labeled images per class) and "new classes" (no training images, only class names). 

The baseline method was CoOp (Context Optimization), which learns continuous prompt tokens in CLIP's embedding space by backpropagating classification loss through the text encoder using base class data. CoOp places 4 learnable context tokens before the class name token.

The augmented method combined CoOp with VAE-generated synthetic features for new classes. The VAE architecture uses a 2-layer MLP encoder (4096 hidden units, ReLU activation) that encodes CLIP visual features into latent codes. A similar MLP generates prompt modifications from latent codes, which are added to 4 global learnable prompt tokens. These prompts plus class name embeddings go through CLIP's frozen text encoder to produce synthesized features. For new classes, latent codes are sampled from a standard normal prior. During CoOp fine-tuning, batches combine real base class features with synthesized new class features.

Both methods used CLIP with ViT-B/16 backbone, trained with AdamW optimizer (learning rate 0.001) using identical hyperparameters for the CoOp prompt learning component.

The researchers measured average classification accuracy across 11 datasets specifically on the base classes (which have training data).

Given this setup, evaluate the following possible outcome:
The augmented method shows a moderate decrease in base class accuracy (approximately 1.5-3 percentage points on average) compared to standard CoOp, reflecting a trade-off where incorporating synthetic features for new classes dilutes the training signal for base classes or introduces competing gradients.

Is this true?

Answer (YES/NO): YES